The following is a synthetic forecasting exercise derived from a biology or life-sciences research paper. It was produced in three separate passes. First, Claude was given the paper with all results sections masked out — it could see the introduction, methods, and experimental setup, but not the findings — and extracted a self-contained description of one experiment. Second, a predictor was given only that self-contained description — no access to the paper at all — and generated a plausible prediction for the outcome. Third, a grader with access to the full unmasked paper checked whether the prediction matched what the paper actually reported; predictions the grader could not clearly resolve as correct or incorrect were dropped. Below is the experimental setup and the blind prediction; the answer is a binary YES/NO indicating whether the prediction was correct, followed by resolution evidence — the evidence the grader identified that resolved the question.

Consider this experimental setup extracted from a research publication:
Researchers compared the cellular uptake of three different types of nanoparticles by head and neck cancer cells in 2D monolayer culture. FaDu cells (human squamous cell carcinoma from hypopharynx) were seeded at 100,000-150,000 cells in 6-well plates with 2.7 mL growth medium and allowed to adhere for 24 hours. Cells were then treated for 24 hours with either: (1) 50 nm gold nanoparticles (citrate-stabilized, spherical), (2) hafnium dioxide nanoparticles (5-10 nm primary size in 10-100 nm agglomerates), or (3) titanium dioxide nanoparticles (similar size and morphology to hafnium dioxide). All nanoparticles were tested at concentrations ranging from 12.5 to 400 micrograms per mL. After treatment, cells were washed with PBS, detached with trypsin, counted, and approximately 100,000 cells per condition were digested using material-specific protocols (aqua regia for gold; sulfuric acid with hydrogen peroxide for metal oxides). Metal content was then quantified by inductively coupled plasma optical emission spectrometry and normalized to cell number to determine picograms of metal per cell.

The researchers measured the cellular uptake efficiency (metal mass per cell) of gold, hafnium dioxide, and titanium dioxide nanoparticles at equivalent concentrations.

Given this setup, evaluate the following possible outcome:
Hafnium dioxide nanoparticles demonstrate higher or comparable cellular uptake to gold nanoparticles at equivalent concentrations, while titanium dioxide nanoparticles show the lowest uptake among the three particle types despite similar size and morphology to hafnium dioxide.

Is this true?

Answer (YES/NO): NO